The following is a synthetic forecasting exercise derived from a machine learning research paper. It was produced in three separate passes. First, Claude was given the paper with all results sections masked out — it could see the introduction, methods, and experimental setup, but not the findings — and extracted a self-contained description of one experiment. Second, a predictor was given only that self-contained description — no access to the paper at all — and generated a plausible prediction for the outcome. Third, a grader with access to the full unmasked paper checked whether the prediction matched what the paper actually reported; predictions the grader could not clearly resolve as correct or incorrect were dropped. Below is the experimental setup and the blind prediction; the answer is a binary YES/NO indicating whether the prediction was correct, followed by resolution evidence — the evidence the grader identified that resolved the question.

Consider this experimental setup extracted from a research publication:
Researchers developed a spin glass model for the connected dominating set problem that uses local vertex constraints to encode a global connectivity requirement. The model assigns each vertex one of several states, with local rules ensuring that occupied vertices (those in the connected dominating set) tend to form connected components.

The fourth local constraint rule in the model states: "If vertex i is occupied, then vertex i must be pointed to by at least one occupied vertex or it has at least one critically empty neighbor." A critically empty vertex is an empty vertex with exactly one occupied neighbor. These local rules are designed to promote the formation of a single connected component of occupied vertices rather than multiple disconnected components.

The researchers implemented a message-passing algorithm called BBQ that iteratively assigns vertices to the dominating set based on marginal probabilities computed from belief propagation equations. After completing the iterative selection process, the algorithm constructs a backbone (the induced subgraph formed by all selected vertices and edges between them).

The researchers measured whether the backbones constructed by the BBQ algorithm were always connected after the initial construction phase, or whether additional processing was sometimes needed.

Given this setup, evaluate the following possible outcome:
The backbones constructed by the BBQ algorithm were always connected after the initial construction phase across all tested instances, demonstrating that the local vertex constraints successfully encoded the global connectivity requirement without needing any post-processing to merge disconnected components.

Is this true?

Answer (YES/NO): NO